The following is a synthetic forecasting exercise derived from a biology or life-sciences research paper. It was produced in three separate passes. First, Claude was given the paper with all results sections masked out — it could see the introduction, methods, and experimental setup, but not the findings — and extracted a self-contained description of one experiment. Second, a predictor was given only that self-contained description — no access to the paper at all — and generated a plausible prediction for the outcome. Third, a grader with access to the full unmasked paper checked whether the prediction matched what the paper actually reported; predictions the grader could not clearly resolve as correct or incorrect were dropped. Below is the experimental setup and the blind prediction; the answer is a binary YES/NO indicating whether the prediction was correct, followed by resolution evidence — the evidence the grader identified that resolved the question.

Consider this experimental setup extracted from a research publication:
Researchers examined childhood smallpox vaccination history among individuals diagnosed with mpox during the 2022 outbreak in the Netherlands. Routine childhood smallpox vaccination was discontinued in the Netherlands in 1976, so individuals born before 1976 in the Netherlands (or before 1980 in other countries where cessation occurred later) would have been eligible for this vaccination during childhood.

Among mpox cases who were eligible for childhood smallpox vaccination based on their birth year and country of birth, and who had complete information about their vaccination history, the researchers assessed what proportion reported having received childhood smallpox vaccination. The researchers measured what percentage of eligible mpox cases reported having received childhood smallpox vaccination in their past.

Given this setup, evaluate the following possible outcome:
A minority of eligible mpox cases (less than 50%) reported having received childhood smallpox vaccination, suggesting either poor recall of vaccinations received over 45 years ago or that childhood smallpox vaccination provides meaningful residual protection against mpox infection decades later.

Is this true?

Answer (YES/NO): NO